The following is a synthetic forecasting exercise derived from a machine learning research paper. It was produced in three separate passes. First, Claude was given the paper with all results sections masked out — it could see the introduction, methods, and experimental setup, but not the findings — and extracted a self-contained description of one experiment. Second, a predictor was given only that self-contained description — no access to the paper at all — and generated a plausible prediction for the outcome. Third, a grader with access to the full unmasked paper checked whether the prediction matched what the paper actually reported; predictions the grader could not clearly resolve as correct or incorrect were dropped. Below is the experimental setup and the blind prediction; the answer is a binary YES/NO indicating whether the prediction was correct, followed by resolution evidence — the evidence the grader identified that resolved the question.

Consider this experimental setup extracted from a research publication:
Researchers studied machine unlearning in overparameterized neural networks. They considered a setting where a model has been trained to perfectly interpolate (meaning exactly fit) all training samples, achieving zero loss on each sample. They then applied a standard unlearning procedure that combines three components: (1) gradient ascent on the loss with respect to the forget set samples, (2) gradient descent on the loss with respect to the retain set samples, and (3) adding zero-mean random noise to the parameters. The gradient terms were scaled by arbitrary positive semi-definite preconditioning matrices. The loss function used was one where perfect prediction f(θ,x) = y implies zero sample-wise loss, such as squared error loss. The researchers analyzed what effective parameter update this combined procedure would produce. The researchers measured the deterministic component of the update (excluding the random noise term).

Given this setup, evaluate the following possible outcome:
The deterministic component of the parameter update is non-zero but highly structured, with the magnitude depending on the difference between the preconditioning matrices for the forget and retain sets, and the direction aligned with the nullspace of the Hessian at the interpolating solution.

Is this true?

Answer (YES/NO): NO